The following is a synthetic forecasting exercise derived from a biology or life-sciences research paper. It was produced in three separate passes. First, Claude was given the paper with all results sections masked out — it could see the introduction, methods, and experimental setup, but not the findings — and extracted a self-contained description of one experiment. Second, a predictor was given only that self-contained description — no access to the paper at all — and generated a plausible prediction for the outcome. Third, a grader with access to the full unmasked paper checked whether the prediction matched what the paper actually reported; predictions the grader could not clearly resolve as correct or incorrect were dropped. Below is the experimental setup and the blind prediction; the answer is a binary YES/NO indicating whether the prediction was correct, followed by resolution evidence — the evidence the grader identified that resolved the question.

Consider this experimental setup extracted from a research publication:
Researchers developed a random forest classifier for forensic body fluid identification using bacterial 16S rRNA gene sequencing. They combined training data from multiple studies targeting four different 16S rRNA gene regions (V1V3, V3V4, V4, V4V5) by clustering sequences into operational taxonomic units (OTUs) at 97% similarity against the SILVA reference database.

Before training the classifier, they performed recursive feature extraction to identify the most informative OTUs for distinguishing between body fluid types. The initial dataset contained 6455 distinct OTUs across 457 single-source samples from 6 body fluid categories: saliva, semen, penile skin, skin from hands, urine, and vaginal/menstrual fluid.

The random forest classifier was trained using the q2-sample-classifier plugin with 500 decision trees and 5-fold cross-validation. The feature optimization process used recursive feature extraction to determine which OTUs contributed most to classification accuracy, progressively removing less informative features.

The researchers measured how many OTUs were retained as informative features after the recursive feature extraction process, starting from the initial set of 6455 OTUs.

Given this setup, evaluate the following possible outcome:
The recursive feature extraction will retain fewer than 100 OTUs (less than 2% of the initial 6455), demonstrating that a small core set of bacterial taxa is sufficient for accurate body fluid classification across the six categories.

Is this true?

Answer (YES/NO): NO